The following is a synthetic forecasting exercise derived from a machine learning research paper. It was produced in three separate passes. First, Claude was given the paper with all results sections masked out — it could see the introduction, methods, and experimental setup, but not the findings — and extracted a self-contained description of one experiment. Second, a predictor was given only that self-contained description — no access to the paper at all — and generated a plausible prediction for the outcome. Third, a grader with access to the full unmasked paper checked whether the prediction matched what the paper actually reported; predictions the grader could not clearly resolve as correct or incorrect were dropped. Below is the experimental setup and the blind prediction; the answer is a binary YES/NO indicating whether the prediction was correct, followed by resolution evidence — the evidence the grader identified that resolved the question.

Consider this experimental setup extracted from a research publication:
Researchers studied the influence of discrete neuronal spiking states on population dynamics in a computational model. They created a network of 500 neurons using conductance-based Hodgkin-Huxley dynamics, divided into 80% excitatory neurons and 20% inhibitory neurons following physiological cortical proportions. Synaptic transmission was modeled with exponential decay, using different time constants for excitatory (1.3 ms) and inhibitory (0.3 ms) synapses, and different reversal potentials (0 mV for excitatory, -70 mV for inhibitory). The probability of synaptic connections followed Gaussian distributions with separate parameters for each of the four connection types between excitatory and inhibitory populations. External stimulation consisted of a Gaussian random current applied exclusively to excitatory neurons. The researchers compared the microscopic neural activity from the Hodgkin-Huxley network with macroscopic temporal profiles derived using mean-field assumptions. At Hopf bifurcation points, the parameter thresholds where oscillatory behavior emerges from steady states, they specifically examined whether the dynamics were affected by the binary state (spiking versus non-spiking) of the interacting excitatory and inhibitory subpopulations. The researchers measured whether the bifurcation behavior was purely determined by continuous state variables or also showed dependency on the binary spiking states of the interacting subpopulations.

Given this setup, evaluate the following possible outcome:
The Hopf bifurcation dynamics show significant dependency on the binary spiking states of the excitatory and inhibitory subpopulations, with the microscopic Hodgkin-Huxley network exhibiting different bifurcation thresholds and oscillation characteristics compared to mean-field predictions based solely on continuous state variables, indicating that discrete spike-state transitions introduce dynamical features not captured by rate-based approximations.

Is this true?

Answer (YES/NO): YES